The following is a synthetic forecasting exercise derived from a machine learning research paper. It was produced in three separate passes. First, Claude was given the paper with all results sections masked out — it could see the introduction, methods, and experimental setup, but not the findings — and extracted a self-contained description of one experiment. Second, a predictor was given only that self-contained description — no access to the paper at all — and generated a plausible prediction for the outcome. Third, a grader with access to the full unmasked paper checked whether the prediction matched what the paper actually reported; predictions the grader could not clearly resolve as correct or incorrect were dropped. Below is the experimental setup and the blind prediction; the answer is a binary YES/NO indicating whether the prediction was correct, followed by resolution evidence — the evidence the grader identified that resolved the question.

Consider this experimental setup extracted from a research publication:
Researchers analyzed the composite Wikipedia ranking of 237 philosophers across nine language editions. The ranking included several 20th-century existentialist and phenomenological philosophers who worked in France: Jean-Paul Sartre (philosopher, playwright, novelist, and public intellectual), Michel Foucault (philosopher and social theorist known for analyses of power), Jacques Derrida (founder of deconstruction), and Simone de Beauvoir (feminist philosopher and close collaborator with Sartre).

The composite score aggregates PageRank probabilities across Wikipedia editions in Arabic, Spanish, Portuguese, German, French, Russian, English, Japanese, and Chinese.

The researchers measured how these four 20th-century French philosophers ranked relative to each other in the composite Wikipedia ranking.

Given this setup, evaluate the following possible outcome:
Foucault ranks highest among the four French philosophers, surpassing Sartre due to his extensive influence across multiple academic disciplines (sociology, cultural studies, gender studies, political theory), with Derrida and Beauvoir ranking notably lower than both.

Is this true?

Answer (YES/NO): NO